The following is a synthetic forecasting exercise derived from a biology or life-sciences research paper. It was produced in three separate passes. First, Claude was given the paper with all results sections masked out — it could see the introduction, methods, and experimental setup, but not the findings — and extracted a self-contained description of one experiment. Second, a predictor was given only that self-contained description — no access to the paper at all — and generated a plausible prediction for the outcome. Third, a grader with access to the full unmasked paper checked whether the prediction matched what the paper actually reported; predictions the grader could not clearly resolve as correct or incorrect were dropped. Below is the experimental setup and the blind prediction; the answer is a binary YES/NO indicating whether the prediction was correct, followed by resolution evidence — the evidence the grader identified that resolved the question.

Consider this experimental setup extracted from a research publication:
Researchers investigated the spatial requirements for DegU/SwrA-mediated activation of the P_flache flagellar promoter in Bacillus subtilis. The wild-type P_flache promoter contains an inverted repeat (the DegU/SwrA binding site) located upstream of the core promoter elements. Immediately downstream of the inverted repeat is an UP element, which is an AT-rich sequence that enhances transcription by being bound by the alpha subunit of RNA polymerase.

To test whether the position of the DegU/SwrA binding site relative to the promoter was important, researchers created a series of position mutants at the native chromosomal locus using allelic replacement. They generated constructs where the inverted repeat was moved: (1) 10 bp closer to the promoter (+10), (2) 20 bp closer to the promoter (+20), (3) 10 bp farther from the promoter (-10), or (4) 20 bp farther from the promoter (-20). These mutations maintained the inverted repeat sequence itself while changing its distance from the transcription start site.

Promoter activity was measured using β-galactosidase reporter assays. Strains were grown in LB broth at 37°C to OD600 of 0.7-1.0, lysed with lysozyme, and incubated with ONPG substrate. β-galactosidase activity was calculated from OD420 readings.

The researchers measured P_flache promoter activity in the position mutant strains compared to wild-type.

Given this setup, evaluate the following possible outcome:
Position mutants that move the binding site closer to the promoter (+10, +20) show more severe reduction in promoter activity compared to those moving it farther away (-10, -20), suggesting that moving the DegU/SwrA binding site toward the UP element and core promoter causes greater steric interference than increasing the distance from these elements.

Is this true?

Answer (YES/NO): NO